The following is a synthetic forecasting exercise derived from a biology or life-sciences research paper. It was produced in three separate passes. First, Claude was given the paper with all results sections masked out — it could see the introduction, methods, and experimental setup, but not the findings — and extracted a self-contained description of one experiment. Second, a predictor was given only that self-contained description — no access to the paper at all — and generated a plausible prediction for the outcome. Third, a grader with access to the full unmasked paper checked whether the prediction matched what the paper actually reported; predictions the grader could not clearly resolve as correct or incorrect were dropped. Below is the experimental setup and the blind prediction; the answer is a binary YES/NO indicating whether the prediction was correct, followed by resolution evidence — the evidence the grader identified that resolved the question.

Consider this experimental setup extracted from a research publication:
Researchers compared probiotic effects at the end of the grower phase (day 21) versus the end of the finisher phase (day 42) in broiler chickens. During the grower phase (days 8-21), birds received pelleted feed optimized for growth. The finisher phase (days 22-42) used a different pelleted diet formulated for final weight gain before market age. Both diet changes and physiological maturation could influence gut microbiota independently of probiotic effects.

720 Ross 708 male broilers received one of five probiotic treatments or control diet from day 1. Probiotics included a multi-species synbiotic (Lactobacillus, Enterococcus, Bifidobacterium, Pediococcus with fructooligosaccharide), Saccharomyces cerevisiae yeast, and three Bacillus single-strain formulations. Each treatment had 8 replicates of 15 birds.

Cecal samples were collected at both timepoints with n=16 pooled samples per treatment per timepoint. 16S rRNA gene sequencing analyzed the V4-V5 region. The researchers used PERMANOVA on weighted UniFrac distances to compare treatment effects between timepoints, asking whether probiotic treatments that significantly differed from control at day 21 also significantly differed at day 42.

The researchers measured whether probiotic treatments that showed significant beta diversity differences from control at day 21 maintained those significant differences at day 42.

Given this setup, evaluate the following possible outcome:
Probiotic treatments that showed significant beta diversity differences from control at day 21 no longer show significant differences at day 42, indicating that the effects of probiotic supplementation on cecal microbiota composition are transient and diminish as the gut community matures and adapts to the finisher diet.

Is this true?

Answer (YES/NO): YES